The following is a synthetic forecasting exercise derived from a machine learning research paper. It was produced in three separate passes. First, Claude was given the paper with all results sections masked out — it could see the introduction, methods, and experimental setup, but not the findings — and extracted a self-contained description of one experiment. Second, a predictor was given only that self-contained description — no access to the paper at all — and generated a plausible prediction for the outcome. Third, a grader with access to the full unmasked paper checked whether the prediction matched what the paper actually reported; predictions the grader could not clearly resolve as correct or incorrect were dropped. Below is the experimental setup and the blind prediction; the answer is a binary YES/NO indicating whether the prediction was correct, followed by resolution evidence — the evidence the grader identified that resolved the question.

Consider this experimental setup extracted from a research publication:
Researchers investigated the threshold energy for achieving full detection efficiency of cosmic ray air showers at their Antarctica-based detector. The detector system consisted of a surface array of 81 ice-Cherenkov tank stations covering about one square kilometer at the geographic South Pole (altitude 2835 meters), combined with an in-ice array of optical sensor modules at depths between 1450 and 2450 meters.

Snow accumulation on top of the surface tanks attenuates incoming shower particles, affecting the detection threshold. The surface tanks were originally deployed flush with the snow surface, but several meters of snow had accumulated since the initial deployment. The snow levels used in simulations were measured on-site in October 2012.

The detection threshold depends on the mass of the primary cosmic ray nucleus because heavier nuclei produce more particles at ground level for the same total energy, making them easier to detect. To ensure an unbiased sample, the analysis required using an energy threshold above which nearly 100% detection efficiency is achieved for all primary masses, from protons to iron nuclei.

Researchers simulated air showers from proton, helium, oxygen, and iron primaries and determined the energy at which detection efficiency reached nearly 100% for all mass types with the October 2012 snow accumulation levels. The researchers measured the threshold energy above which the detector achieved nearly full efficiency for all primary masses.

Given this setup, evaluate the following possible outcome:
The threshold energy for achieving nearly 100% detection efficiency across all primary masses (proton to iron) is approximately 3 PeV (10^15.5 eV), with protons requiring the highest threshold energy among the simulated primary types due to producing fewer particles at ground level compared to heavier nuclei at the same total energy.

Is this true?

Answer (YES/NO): NO